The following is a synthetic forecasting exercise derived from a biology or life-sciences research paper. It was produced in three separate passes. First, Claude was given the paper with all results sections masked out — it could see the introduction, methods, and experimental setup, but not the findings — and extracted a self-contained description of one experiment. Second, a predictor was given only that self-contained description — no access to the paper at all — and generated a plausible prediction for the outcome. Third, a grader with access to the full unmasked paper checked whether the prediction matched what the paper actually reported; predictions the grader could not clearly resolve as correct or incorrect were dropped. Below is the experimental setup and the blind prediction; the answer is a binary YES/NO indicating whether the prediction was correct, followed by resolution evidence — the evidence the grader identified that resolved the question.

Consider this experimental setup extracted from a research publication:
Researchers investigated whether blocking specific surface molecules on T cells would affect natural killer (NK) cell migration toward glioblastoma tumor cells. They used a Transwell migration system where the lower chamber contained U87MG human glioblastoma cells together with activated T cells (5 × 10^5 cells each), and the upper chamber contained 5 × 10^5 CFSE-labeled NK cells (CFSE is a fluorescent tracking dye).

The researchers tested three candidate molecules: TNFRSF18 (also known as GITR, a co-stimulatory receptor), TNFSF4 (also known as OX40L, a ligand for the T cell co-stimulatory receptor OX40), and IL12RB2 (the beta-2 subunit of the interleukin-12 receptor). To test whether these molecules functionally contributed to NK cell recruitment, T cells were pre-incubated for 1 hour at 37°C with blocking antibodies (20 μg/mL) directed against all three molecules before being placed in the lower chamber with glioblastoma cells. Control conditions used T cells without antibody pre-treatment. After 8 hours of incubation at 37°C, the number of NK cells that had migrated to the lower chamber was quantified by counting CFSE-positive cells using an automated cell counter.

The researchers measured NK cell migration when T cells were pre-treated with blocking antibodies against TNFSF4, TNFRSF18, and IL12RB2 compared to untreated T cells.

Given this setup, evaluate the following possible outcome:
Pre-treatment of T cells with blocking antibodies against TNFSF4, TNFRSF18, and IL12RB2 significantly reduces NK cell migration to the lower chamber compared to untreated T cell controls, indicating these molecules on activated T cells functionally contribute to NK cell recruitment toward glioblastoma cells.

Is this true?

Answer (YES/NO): NO